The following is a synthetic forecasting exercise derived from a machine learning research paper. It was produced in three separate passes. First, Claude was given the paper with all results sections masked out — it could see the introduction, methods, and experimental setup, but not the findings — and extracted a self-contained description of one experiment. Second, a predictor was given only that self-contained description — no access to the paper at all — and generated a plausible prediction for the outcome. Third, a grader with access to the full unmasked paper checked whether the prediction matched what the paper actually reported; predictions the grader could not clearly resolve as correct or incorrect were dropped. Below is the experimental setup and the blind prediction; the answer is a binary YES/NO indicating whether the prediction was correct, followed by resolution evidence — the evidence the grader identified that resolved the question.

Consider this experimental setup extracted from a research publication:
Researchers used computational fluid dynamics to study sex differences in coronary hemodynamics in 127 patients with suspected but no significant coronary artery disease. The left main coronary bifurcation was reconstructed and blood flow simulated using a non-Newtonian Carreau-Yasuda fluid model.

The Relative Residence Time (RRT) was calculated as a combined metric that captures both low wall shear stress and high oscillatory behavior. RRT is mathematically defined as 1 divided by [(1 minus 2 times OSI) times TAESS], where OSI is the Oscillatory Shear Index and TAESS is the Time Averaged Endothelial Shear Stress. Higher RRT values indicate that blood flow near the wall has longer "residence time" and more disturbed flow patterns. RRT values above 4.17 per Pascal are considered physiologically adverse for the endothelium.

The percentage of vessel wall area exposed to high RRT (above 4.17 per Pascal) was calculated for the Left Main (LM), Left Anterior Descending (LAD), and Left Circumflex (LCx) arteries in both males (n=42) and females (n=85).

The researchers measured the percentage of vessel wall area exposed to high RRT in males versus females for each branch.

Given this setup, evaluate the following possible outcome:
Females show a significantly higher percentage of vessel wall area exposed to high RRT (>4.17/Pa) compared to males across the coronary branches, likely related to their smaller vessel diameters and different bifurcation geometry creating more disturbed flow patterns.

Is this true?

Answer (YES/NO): NO